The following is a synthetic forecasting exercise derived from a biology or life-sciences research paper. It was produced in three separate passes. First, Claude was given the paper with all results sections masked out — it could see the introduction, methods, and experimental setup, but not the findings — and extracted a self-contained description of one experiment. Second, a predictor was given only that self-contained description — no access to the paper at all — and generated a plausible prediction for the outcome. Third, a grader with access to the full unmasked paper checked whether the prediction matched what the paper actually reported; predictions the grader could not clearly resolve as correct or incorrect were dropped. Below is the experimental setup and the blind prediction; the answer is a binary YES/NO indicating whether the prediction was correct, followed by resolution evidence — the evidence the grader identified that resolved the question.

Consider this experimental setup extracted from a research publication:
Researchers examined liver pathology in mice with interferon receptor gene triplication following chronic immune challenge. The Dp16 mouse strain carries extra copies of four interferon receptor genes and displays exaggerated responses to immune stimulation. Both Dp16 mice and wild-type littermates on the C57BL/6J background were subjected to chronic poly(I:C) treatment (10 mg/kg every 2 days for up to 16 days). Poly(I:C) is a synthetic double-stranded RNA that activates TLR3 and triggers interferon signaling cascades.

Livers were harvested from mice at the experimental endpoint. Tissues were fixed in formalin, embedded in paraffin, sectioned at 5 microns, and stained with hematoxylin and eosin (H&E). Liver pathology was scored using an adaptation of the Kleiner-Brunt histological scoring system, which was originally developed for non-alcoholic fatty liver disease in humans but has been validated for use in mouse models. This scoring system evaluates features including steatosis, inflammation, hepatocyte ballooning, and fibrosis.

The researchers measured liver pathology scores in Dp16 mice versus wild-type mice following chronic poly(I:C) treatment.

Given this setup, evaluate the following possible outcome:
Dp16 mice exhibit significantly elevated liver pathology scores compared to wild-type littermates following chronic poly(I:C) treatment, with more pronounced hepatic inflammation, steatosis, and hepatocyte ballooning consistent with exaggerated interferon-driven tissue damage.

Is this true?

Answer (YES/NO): YES